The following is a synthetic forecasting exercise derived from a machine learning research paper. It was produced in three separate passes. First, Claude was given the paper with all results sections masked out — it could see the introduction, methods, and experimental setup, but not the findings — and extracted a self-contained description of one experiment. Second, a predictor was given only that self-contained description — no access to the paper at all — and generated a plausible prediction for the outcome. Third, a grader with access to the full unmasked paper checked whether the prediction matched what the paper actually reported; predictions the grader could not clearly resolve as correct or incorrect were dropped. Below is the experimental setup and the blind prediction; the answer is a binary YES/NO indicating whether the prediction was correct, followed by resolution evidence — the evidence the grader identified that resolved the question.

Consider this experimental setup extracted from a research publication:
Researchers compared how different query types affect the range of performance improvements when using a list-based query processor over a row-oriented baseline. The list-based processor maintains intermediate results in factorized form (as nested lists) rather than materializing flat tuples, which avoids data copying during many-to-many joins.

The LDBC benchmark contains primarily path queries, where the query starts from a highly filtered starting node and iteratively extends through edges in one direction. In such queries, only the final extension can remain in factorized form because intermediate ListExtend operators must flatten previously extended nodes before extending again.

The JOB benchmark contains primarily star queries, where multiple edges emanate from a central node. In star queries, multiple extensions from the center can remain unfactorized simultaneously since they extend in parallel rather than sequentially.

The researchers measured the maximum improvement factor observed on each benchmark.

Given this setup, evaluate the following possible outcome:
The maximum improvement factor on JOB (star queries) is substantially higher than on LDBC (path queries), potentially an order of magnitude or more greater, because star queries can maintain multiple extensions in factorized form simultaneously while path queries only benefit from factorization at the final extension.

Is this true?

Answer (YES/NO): NO